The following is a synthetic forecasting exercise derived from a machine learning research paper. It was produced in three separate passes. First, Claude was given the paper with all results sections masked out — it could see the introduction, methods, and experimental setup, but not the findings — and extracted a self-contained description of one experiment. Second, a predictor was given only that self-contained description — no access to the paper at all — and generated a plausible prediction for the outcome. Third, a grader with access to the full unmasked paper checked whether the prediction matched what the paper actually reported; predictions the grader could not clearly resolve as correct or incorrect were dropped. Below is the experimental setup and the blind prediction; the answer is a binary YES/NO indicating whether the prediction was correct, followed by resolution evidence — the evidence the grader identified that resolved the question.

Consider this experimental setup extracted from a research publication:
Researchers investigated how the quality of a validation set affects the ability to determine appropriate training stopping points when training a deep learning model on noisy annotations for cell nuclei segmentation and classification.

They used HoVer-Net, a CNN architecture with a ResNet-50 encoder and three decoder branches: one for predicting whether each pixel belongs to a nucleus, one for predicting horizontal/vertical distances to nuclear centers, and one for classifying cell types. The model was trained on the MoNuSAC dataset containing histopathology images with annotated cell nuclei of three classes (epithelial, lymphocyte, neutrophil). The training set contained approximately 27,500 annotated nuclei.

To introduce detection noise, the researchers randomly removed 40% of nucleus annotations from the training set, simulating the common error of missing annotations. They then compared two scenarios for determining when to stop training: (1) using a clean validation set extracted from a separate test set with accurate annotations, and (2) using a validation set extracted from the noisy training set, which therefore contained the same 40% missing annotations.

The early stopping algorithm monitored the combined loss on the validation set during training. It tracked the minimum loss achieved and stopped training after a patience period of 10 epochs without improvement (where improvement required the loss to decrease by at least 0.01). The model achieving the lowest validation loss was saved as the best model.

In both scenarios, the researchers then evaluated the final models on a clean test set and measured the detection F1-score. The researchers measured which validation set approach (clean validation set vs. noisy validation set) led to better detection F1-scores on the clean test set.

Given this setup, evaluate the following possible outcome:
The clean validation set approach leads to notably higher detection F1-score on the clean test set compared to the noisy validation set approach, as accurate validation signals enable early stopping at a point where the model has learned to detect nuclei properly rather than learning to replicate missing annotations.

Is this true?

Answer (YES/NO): YES